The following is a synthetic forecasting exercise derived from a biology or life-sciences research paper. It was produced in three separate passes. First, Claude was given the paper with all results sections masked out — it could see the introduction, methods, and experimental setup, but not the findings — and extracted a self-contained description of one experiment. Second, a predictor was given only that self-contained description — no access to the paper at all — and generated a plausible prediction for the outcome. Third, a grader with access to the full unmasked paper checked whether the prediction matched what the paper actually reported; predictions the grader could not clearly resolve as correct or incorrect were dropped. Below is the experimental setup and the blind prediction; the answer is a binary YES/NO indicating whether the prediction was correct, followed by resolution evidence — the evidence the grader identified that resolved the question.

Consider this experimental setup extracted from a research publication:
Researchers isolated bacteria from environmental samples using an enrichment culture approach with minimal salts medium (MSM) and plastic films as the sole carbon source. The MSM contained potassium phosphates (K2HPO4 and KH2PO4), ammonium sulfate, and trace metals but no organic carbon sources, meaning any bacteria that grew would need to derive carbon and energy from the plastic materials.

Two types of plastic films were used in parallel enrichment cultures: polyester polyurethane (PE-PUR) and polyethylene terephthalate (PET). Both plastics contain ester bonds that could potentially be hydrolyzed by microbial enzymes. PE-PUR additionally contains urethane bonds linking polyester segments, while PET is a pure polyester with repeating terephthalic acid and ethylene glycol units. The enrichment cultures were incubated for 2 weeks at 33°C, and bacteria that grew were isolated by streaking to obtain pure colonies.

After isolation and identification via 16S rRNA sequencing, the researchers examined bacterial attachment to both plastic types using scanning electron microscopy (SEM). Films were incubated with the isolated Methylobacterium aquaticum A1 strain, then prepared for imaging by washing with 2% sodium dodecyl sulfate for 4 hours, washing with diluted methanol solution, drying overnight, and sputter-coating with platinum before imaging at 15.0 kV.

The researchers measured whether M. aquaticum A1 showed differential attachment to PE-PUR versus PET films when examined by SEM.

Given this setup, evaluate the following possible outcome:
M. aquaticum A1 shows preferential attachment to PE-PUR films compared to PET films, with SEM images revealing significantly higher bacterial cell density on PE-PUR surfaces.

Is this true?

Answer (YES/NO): NO